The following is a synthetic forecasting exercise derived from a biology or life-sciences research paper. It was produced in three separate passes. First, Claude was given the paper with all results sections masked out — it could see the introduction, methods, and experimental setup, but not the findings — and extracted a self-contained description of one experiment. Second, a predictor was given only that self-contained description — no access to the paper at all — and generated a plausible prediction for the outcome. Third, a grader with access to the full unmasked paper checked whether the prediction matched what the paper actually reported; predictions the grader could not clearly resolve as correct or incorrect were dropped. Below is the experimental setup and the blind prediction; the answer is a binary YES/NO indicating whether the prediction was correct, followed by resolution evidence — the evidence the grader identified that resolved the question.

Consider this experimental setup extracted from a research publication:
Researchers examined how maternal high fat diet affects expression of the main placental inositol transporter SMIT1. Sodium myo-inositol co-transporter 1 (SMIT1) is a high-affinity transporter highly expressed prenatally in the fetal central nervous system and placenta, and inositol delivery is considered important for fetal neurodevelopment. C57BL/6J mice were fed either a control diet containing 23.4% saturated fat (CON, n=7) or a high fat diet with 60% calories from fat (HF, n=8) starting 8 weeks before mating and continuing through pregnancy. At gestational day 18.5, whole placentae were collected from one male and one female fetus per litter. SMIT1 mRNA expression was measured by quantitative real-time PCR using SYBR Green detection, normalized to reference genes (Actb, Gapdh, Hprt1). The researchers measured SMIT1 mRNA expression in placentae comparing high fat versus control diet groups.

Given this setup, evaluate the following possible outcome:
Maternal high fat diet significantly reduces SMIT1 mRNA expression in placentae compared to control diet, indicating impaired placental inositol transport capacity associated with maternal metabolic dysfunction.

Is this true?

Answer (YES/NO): NO